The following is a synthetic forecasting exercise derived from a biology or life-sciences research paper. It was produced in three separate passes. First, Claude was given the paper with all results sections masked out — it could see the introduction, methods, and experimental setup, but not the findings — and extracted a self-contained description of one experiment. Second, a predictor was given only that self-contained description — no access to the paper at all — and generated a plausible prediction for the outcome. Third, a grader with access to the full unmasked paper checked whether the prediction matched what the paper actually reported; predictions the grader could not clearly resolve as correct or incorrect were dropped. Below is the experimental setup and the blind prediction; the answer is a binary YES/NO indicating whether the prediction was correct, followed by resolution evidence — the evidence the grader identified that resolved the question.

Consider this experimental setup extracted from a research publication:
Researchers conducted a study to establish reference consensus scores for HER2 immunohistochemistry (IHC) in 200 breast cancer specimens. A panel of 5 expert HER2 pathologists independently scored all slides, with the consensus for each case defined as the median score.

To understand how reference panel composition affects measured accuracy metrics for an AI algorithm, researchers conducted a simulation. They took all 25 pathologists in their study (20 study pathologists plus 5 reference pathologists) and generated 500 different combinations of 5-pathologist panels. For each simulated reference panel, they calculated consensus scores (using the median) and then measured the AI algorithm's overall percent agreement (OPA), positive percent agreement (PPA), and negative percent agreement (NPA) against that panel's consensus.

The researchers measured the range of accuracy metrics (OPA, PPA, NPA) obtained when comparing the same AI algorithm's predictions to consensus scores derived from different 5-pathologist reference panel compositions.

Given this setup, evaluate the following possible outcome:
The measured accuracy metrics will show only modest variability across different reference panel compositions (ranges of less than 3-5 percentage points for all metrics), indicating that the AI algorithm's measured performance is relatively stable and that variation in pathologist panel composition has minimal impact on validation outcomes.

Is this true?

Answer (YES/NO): NO